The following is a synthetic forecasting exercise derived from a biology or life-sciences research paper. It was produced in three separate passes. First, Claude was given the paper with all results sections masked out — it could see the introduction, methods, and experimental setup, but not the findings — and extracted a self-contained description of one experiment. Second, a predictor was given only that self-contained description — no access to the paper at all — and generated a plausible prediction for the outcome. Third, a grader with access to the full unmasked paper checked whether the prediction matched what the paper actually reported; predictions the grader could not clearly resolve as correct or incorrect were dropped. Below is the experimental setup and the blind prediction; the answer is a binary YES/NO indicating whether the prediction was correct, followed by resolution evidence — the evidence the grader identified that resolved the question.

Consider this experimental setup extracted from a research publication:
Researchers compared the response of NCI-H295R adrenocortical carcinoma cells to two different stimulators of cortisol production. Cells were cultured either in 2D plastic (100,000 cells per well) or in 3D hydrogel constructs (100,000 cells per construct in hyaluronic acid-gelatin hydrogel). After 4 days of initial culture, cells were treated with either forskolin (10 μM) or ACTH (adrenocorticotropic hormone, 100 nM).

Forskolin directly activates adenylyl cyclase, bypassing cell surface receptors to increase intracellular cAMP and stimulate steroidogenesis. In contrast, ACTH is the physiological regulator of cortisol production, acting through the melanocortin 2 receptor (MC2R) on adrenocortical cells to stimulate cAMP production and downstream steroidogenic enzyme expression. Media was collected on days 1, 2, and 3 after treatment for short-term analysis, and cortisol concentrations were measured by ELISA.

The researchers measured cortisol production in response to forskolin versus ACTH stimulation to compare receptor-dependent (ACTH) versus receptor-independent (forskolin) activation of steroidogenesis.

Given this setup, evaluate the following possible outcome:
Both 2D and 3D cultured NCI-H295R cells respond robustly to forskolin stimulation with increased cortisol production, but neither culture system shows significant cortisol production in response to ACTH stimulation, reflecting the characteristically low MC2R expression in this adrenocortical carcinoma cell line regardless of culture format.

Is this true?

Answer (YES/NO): YES